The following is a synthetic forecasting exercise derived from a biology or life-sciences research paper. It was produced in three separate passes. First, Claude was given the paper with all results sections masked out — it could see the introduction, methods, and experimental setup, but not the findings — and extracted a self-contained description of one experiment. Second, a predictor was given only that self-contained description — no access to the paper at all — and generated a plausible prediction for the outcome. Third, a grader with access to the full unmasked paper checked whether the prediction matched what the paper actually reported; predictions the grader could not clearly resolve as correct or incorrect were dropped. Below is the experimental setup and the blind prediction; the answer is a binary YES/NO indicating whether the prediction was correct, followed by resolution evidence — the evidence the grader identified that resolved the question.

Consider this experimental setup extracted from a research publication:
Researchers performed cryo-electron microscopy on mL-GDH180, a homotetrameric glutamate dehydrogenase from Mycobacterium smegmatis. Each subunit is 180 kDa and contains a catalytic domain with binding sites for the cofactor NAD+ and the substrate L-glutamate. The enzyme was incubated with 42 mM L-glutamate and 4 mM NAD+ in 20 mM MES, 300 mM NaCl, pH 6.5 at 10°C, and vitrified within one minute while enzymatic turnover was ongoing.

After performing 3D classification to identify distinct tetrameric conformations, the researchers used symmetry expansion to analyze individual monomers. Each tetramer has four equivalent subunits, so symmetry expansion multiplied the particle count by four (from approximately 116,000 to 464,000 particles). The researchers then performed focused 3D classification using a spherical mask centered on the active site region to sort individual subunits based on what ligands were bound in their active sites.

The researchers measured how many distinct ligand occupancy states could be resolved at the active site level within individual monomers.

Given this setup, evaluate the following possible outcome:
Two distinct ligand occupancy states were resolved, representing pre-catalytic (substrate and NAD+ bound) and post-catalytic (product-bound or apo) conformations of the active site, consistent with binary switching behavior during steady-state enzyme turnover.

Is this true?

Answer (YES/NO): NO